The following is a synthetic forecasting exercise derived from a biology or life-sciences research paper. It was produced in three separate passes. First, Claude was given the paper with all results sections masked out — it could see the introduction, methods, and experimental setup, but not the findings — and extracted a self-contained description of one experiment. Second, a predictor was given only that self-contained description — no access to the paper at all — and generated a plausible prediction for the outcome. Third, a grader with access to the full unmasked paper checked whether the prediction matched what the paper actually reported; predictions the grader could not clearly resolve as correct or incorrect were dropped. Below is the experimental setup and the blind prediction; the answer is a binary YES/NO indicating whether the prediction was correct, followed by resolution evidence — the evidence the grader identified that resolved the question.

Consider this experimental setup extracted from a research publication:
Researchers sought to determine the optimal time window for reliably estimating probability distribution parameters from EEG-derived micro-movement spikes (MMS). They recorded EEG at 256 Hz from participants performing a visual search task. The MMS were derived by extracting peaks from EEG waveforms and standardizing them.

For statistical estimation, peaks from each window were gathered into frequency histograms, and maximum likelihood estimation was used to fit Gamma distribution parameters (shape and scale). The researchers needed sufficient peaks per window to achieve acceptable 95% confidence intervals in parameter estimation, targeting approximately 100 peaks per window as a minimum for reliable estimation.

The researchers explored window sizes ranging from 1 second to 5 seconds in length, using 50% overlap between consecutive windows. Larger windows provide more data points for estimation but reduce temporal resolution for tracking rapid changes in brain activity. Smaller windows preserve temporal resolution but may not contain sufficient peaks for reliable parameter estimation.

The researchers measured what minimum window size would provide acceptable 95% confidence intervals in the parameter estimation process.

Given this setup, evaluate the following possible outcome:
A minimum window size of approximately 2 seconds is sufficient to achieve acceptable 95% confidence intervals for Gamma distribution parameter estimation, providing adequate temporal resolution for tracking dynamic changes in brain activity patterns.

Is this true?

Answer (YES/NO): NO